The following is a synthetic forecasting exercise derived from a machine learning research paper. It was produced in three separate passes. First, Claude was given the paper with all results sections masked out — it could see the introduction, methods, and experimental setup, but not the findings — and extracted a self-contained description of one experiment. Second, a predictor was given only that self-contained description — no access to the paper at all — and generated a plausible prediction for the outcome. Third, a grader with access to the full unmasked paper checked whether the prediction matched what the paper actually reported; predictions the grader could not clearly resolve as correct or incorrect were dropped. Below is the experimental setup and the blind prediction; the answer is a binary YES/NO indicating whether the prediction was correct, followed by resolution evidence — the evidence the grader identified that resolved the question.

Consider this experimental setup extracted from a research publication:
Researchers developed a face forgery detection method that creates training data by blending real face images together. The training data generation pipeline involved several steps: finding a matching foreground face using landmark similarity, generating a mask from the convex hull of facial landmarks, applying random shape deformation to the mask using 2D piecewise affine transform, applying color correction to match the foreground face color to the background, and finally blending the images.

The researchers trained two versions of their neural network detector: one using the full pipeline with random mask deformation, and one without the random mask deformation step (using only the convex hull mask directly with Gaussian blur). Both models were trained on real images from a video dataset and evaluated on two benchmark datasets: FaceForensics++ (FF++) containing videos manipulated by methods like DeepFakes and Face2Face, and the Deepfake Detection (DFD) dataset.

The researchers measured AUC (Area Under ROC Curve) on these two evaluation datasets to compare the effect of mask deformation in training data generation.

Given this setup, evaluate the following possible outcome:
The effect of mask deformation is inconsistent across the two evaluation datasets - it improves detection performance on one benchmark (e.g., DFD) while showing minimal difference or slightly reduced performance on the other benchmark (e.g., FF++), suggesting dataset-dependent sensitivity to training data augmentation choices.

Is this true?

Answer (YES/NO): NO